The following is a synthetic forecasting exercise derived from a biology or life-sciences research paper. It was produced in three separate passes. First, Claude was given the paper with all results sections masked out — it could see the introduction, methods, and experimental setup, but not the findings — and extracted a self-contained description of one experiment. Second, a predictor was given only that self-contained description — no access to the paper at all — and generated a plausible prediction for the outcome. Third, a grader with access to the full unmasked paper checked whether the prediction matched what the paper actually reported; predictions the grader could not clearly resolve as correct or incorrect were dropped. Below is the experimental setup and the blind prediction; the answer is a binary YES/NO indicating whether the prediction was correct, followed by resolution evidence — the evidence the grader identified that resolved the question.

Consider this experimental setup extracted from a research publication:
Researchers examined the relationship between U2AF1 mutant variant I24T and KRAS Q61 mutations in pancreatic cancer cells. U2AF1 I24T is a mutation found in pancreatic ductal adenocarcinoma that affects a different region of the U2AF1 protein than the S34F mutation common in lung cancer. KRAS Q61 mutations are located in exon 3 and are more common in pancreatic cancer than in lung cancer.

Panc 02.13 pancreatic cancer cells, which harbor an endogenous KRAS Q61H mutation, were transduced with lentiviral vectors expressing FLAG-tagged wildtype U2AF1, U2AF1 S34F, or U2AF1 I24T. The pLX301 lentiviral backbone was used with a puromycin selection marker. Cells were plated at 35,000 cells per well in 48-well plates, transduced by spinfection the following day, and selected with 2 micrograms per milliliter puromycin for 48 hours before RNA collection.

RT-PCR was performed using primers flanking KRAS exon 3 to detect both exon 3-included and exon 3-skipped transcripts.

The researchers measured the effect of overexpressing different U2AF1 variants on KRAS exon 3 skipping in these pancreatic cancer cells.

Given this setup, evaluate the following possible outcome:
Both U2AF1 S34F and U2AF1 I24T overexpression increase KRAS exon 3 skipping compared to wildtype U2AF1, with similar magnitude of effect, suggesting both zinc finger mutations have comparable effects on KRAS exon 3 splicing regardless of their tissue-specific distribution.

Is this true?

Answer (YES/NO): NO